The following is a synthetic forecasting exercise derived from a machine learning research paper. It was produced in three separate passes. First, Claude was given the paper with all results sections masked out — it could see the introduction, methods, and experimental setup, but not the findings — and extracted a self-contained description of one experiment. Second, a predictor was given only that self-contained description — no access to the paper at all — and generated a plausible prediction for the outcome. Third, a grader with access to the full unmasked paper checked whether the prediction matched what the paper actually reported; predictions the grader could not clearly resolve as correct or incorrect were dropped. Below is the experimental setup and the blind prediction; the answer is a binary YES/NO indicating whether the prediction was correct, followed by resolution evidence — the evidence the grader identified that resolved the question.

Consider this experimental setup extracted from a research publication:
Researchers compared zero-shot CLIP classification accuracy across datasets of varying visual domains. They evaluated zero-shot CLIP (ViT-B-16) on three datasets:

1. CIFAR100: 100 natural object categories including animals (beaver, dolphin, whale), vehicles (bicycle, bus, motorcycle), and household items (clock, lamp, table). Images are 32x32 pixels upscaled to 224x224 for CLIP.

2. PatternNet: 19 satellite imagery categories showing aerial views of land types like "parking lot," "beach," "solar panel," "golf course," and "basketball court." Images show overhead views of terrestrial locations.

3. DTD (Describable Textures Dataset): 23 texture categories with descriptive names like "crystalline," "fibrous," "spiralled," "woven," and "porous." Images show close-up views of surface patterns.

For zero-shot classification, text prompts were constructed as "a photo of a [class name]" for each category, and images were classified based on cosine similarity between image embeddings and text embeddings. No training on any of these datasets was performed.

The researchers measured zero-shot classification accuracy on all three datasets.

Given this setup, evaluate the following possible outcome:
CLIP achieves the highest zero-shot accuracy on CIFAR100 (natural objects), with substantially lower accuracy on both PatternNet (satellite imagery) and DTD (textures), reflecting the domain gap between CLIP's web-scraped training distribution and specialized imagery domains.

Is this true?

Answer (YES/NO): NO